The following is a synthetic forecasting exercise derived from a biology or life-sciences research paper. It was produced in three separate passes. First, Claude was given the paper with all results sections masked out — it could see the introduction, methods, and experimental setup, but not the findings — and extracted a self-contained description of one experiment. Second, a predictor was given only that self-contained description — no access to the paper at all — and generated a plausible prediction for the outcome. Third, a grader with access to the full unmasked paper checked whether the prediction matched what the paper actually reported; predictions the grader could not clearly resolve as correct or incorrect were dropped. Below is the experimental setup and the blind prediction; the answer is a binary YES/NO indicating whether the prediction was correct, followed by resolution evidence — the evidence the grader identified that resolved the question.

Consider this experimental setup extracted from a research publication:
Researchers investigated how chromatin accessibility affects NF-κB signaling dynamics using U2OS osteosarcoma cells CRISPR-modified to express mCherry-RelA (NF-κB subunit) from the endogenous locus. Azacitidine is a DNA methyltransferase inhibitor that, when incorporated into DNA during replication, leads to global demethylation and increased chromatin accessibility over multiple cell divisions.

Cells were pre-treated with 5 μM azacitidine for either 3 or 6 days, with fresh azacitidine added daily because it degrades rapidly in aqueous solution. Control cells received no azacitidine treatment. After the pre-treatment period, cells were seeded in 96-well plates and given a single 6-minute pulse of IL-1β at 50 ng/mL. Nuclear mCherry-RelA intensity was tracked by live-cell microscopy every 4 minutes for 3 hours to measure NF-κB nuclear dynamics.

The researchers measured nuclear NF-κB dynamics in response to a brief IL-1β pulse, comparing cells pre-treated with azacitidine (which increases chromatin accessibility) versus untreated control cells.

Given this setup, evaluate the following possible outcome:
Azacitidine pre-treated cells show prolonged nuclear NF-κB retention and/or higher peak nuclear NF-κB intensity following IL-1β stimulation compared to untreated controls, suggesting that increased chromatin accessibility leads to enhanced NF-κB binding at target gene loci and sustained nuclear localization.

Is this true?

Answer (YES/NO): NO